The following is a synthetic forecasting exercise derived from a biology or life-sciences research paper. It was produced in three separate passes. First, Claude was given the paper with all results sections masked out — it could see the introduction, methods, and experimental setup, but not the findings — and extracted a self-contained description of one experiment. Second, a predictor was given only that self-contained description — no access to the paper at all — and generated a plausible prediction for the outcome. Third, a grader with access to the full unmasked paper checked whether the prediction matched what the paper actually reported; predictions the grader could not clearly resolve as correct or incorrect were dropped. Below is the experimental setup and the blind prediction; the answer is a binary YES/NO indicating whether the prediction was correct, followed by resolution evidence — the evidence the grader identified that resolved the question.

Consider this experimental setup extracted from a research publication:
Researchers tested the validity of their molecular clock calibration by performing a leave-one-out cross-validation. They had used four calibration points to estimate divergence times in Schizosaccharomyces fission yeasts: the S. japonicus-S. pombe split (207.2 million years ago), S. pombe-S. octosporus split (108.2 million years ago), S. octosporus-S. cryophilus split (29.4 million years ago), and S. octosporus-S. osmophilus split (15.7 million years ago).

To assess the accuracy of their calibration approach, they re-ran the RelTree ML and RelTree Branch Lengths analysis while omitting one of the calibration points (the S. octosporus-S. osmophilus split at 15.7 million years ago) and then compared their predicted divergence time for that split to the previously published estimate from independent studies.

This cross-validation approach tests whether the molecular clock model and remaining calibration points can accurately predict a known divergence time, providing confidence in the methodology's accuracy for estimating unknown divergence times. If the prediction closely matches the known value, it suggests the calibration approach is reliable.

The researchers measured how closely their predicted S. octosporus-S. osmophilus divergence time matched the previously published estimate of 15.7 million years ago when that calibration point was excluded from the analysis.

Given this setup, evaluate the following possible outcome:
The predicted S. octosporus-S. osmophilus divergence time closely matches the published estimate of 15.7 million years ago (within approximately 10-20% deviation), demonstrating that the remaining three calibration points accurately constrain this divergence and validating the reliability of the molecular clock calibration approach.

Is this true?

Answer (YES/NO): YES